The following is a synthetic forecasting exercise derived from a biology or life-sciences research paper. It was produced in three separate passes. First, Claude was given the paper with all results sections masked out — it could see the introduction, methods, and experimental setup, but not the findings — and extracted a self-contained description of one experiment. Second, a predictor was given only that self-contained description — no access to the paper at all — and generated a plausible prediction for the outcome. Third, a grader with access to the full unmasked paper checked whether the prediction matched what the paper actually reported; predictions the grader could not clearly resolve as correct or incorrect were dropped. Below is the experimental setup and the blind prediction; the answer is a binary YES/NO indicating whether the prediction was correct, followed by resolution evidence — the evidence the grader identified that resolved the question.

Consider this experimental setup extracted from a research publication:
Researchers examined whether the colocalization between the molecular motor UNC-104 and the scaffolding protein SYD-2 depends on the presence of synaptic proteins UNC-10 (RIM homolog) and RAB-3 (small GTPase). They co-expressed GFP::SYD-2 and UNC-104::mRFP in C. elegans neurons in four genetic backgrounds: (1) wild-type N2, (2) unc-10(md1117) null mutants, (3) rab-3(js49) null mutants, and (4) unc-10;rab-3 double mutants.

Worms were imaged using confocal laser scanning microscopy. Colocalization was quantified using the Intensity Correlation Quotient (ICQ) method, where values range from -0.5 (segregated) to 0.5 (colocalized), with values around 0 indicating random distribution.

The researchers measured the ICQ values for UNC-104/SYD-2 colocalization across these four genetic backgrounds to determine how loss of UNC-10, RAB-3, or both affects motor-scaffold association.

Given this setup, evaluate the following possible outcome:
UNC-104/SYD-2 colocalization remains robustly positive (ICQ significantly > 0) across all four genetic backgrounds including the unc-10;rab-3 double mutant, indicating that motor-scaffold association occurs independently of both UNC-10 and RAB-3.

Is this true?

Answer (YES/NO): NO